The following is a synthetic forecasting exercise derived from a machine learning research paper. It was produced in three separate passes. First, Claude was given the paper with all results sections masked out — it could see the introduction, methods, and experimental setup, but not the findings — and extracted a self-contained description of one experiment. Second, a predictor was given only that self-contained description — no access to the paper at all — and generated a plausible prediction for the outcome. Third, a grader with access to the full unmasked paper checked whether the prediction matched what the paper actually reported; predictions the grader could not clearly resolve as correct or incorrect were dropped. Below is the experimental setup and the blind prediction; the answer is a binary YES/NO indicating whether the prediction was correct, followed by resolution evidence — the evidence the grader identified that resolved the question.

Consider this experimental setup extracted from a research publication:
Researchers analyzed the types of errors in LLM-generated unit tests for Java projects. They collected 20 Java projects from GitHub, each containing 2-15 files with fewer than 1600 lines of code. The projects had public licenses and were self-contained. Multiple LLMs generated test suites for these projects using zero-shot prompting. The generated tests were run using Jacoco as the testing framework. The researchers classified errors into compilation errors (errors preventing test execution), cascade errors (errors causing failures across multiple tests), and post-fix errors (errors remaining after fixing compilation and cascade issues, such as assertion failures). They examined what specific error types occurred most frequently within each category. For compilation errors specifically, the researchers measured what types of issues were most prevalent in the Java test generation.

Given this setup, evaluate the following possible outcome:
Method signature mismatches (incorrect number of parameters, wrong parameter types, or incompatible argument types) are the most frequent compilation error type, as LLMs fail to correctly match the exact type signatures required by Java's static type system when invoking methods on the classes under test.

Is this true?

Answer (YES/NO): NO